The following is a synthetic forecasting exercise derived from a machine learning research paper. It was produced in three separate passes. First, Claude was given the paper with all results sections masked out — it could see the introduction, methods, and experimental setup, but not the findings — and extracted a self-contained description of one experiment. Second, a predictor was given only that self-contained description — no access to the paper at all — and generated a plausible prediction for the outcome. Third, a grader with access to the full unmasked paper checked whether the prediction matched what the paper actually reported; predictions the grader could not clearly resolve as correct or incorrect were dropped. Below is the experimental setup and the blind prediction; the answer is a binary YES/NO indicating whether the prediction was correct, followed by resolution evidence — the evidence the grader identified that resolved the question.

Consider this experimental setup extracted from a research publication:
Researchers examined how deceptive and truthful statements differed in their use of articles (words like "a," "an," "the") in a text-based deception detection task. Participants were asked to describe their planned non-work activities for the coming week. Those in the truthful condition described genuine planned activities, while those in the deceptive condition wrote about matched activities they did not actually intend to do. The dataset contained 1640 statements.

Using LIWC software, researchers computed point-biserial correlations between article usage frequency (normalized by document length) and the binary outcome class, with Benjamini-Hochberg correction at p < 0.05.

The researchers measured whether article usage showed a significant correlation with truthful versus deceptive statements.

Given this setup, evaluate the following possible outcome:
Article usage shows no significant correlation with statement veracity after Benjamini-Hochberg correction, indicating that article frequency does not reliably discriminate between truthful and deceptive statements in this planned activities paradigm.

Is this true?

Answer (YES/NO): NO